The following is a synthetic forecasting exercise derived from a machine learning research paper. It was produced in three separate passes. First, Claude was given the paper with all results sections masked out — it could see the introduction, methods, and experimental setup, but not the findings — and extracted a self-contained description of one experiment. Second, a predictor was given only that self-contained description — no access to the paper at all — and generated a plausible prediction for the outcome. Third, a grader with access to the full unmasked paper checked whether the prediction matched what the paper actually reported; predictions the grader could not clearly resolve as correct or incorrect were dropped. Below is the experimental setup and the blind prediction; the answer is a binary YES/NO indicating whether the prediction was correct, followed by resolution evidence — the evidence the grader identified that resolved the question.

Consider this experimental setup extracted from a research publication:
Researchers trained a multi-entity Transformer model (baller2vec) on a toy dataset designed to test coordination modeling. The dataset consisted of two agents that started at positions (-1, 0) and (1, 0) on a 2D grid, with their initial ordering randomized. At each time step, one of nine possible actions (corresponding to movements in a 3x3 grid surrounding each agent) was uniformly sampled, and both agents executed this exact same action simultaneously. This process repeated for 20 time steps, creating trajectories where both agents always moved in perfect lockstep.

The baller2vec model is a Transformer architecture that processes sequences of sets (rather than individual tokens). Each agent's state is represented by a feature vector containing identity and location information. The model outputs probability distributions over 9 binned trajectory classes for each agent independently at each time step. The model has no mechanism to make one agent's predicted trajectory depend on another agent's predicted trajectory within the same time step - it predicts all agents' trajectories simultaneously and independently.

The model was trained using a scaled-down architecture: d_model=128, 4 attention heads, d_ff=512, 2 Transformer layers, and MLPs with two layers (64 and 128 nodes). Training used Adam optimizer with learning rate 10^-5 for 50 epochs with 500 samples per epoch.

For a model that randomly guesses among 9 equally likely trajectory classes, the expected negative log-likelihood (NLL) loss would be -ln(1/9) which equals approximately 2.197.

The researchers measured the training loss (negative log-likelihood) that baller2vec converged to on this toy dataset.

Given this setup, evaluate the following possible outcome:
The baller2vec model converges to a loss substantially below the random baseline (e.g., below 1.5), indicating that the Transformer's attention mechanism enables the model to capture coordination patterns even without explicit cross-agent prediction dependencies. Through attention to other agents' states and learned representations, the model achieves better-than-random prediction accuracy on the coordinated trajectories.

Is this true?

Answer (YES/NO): NO